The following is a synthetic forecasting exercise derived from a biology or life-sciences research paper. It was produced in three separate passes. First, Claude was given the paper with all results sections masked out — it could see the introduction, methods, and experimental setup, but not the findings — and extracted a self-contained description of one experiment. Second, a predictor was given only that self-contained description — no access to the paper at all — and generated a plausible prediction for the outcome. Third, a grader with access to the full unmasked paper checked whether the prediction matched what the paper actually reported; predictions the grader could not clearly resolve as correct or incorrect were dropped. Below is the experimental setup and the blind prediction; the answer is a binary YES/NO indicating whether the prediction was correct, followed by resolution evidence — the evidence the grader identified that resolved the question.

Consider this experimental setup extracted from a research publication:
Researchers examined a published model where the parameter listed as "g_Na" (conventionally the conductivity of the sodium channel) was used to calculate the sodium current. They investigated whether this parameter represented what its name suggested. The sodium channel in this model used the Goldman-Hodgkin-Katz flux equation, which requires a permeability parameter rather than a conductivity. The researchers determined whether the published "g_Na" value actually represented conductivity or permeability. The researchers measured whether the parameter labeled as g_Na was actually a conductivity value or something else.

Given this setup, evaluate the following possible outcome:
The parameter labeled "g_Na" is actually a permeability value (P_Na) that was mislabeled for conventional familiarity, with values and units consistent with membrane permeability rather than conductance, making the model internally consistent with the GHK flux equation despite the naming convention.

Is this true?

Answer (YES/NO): NO